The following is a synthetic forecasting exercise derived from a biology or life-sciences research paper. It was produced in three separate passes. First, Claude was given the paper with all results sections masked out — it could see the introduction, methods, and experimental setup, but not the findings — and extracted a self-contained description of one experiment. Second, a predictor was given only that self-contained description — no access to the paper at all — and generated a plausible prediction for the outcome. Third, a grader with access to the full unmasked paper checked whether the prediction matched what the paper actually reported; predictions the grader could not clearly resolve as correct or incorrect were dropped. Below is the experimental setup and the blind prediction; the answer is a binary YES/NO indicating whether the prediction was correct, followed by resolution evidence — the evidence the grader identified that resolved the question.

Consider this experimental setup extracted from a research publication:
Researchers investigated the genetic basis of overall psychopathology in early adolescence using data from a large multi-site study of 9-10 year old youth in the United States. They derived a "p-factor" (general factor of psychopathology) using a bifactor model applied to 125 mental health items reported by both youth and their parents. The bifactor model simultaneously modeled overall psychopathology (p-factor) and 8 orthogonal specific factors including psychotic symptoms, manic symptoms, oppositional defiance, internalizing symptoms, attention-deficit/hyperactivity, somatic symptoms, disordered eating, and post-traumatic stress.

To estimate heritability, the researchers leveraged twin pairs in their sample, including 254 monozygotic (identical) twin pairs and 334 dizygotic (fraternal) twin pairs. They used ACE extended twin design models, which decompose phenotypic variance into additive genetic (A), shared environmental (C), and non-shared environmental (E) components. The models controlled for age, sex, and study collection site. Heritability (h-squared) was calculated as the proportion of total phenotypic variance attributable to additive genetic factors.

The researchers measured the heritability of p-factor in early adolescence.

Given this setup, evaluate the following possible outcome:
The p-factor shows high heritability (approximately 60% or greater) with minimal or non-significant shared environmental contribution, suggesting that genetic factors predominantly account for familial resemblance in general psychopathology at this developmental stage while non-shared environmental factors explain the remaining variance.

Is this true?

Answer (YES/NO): NO